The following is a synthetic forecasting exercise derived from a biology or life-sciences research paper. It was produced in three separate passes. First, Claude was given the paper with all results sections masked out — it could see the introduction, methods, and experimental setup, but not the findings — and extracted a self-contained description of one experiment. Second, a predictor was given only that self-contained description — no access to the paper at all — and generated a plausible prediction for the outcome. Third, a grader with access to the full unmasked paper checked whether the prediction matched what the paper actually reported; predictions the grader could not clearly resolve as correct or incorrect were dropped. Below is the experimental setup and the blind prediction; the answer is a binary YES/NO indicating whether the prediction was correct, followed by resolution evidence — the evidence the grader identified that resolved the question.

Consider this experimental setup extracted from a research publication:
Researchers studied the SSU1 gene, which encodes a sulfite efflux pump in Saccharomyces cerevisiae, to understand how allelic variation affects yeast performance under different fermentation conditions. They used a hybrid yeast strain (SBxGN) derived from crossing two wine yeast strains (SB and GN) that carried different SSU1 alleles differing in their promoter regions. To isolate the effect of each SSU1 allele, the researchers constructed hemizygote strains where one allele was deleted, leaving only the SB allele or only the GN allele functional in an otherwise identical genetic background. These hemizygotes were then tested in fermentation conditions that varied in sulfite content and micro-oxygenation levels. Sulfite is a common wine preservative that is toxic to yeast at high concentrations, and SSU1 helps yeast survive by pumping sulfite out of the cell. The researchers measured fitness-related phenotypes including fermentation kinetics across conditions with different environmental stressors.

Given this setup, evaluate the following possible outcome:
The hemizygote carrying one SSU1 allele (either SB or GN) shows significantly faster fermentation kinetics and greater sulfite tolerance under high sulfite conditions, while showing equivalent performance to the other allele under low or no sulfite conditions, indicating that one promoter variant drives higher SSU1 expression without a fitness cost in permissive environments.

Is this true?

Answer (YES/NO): NO